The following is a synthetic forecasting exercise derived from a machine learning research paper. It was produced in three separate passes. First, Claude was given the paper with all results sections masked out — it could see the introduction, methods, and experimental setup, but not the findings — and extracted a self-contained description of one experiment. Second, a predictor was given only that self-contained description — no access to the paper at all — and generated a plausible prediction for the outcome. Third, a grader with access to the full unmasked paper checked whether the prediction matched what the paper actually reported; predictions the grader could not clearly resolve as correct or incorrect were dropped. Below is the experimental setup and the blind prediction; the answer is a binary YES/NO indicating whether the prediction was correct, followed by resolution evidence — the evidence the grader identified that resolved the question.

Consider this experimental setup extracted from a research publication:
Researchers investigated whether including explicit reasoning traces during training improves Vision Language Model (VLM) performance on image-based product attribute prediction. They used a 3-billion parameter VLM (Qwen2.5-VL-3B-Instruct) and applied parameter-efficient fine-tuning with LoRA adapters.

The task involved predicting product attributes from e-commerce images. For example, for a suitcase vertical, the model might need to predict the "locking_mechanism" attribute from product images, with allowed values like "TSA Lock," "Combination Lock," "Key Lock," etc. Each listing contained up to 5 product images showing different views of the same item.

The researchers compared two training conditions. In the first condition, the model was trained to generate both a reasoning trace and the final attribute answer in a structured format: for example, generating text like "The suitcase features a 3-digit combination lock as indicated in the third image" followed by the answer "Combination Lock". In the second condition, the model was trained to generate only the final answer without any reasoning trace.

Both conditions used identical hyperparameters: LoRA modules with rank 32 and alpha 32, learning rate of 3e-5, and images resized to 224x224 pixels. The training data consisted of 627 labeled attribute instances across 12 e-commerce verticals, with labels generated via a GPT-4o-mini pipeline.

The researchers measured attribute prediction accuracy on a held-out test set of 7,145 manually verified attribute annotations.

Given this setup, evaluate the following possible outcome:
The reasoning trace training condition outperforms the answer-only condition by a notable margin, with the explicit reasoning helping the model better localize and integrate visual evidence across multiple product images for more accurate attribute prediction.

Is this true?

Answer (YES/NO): YES